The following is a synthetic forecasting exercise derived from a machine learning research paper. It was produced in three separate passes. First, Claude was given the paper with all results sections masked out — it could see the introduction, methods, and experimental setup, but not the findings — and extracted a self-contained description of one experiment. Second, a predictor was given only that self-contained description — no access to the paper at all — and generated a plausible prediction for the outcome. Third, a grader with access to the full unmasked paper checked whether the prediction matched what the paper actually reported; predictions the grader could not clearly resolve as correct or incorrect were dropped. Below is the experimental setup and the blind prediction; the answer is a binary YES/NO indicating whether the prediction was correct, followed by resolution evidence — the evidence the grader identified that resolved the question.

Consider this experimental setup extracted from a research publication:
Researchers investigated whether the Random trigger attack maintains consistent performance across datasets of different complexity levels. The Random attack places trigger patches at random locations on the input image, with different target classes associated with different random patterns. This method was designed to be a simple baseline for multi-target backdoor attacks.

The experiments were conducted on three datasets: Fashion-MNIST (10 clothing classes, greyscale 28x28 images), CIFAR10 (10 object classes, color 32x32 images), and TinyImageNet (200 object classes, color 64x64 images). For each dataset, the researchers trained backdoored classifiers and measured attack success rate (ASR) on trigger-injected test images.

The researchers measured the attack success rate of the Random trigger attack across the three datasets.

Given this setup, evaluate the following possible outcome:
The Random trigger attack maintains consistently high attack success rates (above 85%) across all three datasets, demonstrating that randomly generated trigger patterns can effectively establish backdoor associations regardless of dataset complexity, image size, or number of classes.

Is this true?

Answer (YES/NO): YES